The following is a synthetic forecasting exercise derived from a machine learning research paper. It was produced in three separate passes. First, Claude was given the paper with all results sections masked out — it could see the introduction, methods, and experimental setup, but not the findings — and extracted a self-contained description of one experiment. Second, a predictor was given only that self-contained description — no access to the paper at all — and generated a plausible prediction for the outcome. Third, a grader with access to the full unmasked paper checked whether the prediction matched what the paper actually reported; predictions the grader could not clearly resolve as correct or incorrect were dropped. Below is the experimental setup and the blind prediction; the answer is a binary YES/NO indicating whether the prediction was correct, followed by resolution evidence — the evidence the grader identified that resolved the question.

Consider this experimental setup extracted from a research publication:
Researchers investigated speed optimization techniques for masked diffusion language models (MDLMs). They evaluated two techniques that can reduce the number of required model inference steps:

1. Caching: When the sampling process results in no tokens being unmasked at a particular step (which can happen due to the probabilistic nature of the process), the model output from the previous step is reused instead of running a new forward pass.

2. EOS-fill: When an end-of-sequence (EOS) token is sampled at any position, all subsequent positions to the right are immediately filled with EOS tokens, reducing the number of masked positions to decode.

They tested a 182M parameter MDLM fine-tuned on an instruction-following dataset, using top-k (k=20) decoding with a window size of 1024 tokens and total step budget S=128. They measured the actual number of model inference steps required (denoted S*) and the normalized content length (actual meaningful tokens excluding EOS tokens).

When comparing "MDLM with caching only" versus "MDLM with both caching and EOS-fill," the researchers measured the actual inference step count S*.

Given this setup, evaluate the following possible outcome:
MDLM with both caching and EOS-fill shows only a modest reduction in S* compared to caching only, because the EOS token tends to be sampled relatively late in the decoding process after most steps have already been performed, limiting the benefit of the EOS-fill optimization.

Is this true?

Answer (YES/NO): NO